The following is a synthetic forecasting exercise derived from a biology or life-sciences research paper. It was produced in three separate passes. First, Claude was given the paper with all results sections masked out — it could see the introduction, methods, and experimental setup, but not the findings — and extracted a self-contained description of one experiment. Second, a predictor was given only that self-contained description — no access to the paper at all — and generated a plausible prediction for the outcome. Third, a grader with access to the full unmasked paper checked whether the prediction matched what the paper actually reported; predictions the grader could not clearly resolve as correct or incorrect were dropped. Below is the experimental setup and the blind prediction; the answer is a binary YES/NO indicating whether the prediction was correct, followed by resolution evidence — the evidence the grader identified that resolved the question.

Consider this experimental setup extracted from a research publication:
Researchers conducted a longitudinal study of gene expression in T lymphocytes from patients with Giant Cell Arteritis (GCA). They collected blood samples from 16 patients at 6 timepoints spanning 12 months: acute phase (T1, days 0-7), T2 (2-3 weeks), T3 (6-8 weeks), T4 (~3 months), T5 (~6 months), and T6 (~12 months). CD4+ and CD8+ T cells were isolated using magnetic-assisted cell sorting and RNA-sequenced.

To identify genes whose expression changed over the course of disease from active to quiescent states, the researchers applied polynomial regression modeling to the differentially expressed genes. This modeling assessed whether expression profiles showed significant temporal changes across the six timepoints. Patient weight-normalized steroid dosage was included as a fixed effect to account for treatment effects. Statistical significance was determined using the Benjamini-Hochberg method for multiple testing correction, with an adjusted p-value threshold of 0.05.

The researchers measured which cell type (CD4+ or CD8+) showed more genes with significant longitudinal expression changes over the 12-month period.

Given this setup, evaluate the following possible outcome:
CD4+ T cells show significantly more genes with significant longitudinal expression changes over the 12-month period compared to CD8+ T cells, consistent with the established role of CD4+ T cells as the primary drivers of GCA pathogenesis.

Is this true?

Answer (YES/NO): YES